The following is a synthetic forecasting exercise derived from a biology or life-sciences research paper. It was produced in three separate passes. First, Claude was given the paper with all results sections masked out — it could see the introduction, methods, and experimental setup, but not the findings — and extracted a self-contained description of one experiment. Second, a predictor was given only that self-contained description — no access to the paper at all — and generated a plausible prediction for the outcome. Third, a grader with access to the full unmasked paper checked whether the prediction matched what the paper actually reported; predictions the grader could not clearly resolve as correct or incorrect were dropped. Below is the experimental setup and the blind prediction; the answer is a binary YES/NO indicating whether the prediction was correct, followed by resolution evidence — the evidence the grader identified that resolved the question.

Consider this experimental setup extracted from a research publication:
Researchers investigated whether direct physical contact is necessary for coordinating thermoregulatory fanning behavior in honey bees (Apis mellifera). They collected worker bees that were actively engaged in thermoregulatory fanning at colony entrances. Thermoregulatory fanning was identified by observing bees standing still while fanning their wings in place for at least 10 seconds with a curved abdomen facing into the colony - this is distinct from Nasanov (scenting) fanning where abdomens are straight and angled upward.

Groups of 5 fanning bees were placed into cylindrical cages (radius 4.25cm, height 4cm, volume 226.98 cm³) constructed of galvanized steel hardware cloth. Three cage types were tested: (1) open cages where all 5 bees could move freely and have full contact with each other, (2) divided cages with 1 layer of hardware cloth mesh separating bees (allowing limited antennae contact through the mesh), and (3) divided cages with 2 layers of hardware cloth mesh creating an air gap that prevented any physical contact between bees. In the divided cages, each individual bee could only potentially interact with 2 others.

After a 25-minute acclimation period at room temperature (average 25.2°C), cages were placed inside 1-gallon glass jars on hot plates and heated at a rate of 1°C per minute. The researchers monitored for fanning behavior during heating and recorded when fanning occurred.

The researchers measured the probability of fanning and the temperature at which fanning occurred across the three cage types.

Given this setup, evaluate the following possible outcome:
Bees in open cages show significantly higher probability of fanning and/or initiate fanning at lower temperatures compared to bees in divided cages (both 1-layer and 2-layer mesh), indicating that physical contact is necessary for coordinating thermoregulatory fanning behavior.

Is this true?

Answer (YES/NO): YES